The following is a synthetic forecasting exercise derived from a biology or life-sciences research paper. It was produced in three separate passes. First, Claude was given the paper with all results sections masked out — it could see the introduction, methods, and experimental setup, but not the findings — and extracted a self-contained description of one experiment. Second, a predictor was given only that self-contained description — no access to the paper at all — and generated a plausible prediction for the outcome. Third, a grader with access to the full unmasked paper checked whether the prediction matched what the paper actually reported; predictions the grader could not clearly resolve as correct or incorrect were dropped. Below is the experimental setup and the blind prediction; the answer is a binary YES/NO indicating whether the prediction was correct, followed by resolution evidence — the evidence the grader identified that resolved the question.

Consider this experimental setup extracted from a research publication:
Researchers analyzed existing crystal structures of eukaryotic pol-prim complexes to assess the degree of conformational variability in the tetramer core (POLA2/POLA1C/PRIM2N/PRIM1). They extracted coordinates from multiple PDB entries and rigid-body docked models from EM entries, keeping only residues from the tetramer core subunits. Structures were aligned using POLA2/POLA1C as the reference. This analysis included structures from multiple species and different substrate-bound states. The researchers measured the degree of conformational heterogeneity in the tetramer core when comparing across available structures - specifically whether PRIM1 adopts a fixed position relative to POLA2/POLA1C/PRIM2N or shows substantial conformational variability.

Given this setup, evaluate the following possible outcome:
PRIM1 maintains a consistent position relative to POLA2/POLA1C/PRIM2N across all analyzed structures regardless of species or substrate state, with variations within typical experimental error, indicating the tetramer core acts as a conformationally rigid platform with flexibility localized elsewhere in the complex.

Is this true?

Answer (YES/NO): NO